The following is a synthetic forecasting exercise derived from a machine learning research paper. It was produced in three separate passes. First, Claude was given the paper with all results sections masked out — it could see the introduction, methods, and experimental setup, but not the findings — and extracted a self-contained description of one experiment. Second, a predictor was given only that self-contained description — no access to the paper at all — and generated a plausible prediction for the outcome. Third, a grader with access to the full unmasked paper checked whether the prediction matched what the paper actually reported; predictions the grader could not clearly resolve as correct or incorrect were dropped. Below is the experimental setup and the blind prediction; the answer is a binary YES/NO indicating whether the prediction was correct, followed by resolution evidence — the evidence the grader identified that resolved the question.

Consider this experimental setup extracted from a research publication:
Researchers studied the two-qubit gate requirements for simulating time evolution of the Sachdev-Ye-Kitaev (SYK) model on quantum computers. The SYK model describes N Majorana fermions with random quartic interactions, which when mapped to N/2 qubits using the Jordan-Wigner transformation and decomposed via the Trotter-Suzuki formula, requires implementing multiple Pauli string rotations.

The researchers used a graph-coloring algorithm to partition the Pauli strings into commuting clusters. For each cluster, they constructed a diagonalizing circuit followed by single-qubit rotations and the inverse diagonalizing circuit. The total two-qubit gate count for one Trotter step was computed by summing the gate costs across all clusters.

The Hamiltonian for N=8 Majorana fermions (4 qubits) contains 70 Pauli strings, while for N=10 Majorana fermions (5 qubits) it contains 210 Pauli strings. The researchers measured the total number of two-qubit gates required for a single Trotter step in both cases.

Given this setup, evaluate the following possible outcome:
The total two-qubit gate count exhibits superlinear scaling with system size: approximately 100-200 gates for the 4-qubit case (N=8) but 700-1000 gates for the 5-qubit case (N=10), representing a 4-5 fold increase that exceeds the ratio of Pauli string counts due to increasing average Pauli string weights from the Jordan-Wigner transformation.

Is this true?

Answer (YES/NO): NO